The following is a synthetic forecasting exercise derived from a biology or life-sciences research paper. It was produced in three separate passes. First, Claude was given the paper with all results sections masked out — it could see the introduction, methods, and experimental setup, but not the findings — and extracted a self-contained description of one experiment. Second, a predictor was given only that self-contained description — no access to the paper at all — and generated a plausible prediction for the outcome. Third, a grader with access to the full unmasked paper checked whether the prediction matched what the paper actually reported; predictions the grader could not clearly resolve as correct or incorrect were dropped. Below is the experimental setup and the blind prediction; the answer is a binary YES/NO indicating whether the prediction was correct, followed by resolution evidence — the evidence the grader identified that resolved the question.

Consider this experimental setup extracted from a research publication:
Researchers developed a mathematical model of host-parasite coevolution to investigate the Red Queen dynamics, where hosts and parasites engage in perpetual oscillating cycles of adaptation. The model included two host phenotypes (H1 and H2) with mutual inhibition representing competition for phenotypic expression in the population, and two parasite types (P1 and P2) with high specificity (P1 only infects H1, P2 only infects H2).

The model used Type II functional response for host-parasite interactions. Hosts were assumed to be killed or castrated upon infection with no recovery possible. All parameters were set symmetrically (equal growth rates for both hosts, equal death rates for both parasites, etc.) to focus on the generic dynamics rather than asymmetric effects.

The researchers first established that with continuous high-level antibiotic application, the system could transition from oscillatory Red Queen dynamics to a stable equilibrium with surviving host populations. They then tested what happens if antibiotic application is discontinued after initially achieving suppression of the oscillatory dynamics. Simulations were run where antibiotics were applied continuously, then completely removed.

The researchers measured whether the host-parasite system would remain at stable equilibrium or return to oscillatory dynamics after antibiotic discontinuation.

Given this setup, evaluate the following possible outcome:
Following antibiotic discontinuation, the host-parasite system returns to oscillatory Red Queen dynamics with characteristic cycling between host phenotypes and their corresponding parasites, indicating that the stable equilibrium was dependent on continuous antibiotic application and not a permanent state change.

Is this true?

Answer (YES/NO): NO